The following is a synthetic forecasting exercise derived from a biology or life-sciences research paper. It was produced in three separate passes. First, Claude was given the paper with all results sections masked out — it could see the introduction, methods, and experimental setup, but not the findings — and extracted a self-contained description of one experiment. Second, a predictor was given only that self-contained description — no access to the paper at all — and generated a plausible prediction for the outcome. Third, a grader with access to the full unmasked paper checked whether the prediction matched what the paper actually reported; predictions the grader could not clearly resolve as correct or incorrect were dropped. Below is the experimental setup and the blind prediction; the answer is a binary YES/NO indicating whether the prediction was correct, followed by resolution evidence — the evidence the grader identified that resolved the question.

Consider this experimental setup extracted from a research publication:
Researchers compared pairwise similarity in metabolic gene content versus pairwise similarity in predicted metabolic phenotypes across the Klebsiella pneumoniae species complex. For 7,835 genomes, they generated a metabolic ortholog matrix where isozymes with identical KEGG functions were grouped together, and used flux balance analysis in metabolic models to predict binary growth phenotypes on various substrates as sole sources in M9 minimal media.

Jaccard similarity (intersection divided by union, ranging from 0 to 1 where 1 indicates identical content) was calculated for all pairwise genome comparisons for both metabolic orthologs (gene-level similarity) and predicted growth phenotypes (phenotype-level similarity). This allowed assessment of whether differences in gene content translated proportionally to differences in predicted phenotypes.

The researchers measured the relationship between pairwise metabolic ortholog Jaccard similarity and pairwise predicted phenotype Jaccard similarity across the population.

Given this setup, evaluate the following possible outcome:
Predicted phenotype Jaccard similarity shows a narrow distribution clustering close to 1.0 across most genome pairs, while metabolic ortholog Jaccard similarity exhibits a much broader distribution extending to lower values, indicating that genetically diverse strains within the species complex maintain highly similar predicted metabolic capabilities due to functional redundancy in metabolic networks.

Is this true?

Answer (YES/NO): YES